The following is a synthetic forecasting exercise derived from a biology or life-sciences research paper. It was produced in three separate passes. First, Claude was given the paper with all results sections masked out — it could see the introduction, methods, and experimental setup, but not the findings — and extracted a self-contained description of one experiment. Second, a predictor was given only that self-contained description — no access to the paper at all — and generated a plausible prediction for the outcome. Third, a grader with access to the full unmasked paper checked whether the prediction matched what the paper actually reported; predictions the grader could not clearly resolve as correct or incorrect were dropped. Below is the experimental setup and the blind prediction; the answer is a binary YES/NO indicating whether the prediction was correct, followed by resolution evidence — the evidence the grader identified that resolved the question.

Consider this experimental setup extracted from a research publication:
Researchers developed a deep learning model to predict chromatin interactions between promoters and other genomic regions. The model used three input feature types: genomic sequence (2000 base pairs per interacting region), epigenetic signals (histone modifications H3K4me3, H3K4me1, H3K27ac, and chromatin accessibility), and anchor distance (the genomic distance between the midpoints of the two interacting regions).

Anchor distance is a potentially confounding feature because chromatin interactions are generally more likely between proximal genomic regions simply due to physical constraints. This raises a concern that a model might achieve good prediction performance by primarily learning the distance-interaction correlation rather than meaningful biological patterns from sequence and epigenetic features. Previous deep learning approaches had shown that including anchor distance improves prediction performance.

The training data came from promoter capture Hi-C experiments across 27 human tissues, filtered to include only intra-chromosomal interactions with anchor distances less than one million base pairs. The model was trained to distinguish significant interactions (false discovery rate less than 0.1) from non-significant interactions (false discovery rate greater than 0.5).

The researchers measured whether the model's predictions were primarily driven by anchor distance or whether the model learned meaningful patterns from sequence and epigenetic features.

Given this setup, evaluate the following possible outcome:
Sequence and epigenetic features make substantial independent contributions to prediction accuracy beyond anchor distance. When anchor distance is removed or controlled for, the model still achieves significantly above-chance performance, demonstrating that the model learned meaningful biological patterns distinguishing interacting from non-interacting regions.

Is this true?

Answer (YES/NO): YES